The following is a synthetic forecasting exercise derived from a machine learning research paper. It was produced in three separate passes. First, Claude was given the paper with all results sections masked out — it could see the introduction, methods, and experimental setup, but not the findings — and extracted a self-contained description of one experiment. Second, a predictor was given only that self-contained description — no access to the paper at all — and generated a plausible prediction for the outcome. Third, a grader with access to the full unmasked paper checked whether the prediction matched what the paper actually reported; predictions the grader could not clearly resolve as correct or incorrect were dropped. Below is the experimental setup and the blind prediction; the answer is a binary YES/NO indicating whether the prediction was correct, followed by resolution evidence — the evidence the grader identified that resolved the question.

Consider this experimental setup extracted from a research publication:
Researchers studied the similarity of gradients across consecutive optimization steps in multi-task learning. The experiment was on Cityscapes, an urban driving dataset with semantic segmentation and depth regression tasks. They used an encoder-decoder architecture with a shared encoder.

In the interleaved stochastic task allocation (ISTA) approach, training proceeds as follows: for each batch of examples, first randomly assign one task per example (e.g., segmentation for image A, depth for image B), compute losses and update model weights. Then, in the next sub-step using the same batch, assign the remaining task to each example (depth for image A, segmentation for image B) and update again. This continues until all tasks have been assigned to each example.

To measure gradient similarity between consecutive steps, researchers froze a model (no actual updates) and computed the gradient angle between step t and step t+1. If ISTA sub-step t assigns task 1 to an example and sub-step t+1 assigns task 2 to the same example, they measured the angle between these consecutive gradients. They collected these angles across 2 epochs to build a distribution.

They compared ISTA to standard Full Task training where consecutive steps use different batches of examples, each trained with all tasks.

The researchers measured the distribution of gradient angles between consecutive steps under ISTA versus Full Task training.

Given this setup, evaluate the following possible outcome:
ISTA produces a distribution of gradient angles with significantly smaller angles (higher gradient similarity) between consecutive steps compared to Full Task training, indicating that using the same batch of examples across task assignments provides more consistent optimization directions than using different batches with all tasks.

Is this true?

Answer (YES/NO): YES